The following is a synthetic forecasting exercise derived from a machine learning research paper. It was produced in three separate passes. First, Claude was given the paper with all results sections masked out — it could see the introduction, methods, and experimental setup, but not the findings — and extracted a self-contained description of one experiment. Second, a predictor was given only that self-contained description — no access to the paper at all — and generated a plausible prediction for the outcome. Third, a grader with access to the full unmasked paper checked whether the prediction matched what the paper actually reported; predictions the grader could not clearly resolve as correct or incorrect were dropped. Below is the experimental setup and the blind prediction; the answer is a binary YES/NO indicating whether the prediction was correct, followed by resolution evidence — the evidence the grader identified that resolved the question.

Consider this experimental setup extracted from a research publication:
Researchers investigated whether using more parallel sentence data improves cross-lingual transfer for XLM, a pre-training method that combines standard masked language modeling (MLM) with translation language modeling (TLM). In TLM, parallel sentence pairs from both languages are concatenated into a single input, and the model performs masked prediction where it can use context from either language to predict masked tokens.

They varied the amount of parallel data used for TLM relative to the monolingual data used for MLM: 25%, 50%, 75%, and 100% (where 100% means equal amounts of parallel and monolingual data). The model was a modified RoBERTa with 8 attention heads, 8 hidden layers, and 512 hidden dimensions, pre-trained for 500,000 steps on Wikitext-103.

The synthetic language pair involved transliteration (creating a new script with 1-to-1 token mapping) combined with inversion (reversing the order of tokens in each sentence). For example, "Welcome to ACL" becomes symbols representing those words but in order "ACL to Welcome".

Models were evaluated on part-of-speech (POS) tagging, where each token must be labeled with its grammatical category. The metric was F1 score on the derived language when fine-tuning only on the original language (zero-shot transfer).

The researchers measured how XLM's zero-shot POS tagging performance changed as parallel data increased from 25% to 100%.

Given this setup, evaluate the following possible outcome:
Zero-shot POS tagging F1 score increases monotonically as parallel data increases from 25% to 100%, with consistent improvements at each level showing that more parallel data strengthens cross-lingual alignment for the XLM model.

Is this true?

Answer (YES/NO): NO